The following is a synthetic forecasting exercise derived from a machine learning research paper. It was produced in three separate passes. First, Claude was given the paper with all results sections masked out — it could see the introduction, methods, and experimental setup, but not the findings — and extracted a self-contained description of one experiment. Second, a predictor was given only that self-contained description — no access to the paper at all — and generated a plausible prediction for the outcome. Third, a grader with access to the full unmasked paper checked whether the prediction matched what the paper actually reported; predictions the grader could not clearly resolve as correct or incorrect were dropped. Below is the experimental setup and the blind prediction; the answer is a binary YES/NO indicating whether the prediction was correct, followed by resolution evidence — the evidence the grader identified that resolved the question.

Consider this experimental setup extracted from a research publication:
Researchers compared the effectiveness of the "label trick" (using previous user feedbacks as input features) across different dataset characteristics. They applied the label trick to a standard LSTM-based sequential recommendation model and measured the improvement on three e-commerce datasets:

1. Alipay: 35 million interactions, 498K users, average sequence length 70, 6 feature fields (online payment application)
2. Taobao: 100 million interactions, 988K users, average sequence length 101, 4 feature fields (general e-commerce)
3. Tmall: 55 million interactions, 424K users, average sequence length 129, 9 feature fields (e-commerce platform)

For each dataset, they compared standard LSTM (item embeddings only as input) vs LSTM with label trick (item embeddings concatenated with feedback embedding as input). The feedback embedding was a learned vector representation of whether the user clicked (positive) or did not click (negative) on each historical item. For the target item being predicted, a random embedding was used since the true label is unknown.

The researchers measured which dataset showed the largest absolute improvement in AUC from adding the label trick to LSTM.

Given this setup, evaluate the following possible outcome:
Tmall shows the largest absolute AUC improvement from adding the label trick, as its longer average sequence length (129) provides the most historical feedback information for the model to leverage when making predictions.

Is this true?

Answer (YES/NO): NO